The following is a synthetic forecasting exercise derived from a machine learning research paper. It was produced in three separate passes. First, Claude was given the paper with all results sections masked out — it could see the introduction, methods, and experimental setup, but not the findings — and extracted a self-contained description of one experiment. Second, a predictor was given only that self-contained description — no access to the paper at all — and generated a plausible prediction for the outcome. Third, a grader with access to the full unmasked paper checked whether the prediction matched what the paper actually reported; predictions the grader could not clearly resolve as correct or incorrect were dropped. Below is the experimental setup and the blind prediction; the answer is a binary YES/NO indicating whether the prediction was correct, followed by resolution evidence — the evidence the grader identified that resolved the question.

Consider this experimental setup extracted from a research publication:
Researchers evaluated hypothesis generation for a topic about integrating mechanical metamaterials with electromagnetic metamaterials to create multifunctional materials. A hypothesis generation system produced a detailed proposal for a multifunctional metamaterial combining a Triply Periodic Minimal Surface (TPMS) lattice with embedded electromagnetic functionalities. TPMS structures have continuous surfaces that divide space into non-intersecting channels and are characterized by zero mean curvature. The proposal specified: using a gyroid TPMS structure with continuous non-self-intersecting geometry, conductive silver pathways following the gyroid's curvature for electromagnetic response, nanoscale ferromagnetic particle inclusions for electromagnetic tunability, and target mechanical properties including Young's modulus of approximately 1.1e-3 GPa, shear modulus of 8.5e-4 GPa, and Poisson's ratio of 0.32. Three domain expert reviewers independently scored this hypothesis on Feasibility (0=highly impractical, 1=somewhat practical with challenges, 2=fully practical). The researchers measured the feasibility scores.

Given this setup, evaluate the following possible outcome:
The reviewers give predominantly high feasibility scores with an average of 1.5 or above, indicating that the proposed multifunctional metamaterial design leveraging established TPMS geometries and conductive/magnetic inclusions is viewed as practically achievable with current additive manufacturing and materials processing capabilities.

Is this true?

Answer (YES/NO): NO